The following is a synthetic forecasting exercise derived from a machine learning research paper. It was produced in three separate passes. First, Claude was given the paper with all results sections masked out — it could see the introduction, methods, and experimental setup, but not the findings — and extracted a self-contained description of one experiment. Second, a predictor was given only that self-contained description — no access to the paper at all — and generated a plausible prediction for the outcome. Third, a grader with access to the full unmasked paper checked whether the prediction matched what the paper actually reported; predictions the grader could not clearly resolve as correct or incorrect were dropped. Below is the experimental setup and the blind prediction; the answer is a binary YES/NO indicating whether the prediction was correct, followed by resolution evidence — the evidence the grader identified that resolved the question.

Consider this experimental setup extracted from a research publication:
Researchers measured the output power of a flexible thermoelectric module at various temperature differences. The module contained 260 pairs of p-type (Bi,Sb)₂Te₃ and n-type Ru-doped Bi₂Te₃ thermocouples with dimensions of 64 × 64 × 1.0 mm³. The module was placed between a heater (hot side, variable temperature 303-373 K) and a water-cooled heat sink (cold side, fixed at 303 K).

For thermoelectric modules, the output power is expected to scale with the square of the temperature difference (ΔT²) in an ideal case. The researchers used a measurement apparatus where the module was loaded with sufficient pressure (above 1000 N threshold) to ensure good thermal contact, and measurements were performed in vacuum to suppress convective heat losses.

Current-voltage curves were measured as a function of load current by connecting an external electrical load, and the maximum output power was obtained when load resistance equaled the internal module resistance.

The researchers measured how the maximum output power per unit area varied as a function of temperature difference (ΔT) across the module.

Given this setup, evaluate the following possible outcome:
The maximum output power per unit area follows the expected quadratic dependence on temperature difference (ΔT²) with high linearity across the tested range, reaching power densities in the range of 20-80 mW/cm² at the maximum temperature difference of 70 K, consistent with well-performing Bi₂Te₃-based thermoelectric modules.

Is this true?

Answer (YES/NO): NO